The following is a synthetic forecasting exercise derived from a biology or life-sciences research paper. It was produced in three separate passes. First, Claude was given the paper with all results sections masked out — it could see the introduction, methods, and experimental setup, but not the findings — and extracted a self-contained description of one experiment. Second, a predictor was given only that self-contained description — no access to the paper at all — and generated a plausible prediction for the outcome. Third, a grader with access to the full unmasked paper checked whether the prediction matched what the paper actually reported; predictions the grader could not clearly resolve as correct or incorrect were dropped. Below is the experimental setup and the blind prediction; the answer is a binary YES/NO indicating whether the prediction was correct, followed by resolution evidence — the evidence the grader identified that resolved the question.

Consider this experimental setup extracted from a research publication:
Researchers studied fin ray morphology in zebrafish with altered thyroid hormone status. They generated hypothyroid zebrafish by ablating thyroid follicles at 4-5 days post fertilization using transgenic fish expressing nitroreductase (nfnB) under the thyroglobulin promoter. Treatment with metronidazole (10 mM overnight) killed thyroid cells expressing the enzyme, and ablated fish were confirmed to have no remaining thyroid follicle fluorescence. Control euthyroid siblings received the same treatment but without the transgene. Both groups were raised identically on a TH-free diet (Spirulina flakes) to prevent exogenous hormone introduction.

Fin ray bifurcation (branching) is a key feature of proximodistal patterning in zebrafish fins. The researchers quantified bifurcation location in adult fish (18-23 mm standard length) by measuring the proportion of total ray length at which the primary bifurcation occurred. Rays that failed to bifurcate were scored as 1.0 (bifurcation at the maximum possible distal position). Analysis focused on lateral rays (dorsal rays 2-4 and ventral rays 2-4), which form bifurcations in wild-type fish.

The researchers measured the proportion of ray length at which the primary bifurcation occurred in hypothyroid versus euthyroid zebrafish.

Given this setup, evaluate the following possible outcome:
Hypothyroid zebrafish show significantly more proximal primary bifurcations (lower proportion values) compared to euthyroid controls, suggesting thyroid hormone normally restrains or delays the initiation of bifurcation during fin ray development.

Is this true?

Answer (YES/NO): NO